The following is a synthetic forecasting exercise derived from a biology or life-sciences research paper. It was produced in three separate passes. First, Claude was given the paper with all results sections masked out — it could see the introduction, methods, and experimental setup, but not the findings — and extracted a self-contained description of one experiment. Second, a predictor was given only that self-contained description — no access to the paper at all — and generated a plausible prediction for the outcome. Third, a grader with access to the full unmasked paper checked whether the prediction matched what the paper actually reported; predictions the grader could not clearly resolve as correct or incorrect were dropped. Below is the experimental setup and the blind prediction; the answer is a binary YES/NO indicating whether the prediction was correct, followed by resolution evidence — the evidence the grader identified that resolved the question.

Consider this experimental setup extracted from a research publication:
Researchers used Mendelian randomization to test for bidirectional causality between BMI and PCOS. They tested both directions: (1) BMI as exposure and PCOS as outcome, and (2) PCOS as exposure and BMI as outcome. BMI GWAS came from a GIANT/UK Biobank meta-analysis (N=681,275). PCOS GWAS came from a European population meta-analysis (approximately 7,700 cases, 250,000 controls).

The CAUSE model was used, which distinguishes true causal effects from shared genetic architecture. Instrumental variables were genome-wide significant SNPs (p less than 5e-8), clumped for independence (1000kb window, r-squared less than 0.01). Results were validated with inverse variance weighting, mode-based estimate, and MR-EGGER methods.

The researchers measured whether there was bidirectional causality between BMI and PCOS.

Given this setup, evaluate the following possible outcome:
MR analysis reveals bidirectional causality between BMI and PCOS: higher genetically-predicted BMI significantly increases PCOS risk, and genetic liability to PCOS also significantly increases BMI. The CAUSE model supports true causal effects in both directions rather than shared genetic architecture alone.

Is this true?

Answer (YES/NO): NO